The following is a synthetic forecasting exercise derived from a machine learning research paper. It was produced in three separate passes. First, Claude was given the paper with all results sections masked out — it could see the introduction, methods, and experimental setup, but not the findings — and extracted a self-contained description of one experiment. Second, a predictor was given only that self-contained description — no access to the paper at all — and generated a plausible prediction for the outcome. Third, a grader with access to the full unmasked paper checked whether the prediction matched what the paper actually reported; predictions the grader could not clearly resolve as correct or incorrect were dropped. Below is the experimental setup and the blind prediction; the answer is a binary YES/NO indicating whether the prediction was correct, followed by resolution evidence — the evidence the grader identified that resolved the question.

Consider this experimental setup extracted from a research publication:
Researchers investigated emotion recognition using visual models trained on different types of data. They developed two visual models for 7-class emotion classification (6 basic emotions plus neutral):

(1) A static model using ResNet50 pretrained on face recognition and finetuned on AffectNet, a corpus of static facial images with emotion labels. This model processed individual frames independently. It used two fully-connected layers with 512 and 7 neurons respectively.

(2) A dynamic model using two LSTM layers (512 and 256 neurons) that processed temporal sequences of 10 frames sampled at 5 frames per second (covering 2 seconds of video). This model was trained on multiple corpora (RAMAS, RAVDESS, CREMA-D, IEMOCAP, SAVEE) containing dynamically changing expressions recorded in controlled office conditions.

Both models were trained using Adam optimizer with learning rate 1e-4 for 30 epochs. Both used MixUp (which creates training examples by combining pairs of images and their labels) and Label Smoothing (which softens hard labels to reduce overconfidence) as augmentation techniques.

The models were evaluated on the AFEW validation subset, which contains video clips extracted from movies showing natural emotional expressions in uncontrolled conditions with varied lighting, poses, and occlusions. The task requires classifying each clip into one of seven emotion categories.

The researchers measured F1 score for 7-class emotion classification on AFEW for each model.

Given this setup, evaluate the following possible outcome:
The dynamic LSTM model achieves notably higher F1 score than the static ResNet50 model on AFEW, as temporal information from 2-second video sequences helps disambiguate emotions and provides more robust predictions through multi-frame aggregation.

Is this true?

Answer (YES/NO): NO